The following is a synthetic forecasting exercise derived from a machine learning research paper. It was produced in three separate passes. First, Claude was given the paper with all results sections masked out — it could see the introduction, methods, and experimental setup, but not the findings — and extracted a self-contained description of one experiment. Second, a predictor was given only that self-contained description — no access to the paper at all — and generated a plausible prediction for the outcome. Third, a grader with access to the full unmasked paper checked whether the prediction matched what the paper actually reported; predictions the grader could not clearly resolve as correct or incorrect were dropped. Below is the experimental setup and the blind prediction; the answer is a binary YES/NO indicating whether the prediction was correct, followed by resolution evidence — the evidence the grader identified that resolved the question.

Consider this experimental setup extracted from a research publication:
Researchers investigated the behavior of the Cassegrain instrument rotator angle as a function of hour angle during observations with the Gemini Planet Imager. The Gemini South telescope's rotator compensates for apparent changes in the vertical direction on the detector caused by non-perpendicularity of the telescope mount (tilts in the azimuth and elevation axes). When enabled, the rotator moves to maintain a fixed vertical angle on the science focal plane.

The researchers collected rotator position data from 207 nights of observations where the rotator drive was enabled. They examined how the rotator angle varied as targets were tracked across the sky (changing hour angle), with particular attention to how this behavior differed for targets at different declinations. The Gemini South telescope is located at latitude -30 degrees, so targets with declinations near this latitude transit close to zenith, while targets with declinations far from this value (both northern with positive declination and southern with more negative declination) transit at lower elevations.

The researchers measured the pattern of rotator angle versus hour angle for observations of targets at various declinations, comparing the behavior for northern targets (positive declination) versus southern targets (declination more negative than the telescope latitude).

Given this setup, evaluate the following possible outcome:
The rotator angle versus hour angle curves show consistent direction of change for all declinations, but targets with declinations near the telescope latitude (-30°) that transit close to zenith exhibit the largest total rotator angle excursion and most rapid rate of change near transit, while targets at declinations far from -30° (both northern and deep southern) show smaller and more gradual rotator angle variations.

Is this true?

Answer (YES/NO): NO